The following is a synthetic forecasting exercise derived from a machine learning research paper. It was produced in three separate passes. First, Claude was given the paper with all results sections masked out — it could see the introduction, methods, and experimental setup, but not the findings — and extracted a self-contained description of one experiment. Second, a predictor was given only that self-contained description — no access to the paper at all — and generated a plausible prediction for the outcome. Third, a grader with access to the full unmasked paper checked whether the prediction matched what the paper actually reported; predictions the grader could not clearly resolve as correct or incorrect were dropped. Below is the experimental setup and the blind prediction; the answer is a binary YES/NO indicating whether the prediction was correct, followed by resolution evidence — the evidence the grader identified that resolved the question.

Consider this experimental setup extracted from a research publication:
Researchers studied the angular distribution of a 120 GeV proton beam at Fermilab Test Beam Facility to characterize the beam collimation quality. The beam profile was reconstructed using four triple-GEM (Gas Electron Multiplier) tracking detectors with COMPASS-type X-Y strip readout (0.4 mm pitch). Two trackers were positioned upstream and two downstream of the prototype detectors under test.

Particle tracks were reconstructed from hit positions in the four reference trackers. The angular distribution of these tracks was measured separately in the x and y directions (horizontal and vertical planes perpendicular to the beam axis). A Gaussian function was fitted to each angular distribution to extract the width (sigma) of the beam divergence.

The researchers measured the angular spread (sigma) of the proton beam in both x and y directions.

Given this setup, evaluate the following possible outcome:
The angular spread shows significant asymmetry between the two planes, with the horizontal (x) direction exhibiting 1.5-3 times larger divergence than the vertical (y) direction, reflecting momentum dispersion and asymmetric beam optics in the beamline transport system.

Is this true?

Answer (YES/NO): NO